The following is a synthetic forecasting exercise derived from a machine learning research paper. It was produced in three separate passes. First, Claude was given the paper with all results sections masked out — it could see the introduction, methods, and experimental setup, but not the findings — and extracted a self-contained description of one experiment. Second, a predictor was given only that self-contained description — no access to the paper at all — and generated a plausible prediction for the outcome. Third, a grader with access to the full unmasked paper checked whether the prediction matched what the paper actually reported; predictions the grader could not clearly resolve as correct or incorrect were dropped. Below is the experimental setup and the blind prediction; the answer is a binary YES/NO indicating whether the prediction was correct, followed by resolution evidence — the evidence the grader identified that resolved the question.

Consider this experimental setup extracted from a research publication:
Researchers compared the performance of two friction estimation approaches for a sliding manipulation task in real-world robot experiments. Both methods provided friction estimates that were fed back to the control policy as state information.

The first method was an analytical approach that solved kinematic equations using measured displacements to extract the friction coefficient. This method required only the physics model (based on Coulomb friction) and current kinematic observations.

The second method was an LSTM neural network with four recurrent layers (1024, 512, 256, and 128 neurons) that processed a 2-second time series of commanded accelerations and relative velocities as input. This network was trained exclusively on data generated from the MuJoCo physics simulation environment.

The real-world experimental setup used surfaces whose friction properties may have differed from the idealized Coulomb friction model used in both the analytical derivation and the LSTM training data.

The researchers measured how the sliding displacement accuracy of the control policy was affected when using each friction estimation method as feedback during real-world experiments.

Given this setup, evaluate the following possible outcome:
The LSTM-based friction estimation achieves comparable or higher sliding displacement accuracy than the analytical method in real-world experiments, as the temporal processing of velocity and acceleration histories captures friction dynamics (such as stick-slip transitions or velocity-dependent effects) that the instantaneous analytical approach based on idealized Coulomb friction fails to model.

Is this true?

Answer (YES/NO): YES